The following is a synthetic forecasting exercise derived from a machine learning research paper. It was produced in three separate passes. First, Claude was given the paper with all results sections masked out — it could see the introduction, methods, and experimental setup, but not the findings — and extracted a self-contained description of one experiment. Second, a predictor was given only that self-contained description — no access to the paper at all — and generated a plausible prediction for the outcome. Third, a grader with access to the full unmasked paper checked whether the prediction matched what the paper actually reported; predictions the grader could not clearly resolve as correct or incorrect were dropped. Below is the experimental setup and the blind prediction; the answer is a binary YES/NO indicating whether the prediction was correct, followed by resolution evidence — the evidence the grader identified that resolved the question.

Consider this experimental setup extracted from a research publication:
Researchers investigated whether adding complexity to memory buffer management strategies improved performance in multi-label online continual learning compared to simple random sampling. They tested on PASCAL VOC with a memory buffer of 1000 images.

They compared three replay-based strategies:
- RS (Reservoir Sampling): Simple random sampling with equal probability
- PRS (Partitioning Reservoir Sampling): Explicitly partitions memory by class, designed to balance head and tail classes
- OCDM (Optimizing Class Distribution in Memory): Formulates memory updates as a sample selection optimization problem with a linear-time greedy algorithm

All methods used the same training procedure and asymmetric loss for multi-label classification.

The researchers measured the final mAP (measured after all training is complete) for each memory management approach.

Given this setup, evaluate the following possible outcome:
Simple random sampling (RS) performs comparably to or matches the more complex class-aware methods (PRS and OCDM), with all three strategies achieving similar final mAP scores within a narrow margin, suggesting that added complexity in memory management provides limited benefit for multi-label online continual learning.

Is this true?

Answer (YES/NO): NO